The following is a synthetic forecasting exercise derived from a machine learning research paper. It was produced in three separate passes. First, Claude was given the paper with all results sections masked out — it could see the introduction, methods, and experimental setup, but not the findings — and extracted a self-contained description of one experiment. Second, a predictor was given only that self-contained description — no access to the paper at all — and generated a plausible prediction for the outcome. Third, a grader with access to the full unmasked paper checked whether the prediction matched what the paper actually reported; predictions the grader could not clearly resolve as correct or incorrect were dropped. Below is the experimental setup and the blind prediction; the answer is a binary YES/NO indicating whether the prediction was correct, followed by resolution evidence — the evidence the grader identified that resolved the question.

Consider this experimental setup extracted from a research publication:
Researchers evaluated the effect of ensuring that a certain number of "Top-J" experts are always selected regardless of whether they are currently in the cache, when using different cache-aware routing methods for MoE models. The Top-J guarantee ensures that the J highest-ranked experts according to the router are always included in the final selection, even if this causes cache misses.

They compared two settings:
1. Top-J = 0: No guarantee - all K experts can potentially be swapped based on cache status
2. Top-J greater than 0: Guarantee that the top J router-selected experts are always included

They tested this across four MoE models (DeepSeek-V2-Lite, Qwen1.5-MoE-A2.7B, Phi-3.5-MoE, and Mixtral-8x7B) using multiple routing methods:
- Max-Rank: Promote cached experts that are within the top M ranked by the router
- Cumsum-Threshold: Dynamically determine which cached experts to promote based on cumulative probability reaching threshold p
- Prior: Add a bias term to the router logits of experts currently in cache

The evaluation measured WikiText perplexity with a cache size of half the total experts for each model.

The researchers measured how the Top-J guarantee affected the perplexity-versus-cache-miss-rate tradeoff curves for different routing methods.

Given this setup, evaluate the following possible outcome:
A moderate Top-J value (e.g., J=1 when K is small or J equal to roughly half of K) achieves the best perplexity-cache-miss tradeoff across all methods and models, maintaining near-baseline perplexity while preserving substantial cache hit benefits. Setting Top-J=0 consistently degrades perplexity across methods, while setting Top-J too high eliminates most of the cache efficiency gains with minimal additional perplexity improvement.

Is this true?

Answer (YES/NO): NO